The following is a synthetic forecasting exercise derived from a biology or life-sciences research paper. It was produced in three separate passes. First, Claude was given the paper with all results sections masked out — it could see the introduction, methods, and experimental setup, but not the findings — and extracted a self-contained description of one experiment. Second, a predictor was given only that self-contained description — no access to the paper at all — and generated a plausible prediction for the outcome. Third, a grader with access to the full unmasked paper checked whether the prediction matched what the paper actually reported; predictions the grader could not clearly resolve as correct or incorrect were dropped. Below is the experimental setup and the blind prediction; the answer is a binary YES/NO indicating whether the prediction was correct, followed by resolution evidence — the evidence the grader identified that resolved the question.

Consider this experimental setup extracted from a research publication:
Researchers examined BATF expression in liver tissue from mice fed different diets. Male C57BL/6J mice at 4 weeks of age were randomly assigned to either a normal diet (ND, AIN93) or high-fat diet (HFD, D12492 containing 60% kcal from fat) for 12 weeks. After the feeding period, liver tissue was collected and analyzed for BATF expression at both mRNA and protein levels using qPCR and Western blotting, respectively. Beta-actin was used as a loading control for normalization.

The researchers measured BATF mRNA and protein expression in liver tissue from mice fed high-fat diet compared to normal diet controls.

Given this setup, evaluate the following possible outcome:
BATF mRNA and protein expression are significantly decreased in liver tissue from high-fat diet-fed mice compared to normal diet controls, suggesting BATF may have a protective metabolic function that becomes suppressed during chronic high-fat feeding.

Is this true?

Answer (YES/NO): NO